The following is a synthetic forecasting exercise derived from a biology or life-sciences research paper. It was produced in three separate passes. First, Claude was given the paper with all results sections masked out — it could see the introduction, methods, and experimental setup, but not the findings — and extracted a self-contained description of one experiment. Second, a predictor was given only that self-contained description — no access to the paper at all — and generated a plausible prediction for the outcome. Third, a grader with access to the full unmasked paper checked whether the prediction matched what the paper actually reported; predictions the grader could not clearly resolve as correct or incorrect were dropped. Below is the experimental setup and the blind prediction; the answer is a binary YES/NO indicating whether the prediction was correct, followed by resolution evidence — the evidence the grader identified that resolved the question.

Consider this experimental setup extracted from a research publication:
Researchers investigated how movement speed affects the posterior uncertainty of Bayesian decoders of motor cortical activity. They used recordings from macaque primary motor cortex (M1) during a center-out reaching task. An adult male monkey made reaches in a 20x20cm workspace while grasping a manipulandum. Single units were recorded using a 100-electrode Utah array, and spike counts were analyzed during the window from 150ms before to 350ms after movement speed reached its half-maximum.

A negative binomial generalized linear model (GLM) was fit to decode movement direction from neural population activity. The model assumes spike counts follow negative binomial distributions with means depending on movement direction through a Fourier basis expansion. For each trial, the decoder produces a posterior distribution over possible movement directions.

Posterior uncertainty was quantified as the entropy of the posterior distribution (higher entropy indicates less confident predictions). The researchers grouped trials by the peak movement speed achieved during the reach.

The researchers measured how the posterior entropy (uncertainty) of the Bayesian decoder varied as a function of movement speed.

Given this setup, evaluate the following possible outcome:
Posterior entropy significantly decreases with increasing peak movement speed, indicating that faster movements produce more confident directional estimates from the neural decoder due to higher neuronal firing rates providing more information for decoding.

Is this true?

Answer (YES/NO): YES